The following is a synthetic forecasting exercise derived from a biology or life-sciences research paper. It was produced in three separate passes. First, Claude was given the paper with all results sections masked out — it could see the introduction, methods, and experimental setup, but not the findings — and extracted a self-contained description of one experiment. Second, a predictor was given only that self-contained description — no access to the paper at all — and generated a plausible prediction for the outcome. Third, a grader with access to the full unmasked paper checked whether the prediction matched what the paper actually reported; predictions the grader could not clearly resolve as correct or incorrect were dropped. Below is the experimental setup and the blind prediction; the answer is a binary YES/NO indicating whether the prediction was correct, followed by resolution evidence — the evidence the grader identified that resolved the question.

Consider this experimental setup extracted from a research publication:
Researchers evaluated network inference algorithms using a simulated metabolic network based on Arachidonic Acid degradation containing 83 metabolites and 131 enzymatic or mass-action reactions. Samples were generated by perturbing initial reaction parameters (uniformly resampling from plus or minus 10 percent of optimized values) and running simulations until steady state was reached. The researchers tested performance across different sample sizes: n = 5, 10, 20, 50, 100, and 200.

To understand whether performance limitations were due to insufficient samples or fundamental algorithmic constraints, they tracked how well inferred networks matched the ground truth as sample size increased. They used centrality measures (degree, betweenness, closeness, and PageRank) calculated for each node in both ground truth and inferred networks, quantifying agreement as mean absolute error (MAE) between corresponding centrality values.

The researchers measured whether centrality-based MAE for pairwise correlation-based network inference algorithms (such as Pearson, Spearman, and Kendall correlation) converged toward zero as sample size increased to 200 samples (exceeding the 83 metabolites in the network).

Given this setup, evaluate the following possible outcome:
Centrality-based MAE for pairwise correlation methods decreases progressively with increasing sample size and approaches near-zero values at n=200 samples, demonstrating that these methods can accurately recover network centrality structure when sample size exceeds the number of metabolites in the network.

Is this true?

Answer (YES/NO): NO